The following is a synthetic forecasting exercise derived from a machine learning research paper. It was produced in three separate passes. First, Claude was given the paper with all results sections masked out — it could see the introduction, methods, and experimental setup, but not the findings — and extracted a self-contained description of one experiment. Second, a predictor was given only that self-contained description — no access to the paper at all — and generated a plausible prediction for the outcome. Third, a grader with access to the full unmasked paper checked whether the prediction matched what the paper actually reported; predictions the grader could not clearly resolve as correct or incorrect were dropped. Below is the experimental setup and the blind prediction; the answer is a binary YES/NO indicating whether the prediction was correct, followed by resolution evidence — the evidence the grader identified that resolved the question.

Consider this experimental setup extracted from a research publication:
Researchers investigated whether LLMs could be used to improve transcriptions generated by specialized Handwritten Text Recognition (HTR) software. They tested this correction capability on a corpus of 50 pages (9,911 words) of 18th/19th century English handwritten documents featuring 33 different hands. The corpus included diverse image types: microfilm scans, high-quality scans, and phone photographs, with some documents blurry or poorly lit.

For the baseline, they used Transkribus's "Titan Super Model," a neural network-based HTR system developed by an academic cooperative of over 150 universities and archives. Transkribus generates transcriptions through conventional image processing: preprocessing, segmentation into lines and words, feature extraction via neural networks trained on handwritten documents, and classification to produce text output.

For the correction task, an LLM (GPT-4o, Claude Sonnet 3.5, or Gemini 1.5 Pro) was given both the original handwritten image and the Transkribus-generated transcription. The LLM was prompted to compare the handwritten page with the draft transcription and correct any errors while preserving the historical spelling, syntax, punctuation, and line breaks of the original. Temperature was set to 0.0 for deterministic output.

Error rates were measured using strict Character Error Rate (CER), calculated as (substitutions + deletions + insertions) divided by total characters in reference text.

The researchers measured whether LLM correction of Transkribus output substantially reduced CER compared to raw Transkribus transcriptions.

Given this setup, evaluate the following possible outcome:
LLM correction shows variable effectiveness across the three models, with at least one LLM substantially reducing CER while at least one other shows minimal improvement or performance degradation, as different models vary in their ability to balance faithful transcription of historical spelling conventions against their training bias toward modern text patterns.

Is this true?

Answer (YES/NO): NO